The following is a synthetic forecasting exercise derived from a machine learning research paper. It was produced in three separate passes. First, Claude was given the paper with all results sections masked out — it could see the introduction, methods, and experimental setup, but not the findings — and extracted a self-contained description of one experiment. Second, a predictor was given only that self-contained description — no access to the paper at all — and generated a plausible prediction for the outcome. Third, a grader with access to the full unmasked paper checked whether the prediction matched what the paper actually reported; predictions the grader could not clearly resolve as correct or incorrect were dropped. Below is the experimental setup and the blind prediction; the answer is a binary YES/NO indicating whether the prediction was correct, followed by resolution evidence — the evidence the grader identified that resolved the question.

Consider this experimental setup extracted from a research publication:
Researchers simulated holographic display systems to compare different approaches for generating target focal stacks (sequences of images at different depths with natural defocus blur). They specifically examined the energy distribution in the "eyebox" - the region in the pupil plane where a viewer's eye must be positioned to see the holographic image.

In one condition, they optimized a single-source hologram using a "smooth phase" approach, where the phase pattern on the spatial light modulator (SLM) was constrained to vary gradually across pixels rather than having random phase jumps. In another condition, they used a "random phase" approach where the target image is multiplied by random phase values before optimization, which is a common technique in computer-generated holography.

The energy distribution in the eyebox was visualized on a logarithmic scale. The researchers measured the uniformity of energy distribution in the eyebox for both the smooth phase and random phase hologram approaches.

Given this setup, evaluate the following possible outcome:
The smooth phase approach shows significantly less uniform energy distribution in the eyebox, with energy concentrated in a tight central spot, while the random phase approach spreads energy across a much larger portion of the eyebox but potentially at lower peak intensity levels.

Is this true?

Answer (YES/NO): YES